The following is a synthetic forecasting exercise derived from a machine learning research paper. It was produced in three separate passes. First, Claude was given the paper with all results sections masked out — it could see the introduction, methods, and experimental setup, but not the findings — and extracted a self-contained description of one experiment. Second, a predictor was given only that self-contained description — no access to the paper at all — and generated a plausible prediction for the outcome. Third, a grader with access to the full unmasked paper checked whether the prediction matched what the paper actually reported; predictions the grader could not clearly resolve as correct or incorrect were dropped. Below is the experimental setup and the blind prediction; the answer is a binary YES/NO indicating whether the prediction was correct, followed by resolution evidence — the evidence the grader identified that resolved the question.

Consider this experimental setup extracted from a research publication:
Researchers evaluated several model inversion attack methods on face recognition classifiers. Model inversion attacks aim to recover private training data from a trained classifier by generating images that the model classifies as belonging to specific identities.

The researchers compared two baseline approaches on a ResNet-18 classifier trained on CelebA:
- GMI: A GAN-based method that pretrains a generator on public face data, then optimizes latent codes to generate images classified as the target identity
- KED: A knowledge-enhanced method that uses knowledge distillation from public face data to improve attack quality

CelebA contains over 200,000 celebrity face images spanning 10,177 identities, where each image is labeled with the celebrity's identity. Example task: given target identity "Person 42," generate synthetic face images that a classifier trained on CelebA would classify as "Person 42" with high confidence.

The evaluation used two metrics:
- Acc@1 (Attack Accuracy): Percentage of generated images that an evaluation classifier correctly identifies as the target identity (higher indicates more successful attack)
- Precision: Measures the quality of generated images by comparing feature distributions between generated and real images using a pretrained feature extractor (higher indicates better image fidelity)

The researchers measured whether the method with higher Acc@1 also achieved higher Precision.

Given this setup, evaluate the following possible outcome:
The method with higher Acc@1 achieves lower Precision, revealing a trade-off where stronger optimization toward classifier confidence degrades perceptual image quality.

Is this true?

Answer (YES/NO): YES